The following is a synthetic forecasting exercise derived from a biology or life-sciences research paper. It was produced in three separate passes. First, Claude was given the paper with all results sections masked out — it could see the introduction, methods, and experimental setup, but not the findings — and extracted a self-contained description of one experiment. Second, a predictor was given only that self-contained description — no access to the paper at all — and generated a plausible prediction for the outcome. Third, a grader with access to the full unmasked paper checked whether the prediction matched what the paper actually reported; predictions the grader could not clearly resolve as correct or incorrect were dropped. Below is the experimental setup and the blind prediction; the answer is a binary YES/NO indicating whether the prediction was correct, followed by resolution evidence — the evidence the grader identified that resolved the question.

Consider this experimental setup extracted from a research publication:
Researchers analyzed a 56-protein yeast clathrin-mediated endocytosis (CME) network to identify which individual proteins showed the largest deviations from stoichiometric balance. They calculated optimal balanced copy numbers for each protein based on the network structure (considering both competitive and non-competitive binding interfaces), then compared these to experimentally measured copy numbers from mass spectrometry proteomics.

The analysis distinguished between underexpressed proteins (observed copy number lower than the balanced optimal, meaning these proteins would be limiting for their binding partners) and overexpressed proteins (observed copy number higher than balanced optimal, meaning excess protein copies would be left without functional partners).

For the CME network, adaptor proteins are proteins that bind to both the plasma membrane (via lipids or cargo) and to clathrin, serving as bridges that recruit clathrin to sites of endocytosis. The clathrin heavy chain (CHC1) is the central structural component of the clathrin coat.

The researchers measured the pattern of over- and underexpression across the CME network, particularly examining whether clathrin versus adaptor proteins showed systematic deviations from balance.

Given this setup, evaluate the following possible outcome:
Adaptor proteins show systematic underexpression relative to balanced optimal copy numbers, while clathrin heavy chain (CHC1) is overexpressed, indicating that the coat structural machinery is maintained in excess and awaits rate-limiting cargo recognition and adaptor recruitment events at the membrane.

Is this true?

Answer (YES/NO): YES